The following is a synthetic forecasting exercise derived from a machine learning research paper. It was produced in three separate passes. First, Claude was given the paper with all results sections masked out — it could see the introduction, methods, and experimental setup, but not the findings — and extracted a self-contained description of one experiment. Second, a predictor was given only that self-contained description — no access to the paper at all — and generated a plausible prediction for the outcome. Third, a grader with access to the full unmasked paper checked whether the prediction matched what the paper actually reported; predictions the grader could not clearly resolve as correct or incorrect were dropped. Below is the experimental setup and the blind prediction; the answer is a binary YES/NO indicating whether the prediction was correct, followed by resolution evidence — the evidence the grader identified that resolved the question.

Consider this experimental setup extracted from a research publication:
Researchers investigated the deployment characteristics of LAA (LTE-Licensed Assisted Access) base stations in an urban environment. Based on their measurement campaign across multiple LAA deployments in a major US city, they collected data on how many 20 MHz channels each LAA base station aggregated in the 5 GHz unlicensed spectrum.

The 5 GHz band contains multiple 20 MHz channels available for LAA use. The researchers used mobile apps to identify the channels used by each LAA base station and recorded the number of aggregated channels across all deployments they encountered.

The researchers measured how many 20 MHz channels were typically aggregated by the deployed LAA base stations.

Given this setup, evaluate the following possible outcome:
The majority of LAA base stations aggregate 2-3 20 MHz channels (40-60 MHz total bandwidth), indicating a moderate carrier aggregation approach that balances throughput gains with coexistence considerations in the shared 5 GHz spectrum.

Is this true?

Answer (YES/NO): NO